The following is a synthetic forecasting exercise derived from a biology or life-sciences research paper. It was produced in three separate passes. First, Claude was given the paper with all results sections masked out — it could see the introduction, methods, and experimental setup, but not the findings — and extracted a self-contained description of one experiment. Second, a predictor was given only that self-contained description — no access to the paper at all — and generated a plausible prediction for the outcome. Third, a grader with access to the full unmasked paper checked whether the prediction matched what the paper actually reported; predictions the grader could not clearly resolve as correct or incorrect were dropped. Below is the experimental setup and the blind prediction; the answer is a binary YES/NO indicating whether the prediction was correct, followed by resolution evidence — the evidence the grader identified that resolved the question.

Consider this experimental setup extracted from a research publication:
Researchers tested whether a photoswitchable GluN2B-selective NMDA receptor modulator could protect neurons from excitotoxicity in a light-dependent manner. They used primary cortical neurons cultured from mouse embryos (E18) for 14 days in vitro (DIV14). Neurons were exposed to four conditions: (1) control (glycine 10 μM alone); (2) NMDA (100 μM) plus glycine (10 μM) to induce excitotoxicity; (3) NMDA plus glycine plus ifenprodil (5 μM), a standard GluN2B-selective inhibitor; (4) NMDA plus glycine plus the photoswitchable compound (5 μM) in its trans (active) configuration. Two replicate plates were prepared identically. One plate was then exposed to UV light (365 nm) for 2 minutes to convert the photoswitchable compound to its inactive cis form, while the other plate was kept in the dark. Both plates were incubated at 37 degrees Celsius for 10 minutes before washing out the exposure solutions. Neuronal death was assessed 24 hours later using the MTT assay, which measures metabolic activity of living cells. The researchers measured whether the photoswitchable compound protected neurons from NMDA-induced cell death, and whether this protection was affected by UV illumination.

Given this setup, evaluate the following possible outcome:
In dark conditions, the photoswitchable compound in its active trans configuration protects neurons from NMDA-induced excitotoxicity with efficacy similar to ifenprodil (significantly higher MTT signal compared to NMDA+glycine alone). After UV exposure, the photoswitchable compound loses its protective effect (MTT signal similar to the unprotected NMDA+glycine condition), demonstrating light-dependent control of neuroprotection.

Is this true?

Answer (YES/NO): NO